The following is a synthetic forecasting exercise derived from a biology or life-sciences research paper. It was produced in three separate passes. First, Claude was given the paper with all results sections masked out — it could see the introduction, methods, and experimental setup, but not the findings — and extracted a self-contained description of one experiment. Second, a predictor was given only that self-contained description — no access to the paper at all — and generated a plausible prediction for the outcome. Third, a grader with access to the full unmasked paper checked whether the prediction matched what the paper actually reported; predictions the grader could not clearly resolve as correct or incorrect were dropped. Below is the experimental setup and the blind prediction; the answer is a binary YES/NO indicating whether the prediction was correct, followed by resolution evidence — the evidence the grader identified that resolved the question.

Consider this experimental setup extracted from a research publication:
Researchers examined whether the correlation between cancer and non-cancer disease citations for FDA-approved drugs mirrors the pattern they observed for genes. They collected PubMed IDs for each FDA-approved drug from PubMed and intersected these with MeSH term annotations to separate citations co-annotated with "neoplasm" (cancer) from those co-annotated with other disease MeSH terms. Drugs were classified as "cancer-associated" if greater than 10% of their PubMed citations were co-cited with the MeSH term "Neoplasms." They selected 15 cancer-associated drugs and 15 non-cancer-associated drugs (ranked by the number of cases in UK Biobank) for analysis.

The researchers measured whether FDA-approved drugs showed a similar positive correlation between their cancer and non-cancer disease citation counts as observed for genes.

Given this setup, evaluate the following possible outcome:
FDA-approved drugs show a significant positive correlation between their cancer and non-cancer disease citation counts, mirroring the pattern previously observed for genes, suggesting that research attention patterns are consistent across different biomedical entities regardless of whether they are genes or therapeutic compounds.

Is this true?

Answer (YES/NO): YES